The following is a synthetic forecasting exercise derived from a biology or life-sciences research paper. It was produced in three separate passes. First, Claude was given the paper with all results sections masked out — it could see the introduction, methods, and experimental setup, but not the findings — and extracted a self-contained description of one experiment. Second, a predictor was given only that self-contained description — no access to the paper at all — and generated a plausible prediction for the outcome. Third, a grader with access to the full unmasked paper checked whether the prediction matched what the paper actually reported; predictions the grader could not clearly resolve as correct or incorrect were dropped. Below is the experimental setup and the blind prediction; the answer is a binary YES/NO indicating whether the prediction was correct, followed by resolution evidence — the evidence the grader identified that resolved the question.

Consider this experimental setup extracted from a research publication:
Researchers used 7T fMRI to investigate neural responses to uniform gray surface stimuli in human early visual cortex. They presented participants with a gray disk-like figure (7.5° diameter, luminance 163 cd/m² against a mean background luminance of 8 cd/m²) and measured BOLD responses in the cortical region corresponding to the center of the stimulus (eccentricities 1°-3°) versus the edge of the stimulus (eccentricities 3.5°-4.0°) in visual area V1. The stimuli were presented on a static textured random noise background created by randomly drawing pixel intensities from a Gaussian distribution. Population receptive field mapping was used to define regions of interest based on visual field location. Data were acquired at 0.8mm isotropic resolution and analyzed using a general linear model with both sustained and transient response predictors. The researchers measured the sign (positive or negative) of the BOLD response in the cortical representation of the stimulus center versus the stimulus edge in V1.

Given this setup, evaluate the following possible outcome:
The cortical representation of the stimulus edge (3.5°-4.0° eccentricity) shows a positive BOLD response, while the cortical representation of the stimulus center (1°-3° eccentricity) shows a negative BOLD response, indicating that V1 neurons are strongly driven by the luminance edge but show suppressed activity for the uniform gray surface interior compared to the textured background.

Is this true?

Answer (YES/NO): YES